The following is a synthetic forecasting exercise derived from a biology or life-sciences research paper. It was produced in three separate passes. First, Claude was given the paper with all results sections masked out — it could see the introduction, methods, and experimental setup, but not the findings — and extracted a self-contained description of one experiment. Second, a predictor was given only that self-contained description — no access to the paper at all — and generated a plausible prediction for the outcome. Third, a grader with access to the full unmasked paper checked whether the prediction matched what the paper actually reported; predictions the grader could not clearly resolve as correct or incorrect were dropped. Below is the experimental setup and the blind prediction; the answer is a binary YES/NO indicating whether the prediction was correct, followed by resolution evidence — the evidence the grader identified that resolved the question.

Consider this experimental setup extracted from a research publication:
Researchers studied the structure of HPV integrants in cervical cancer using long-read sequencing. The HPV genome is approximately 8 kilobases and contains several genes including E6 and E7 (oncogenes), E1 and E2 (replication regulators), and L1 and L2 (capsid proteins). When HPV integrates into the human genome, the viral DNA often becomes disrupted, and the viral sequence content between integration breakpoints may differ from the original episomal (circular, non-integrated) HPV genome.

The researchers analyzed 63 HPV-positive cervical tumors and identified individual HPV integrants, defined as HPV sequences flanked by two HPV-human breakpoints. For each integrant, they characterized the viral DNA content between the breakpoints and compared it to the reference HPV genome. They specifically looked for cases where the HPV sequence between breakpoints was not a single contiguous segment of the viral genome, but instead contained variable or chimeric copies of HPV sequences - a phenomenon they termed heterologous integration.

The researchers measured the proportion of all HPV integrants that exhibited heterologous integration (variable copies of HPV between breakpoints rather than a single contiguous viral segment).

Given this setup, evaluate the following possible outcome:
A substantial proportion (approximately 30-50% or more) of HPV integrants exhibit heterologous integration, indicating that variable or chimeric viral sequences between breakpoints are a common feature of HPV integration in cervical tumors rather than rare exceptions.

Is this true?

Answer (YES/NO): NO